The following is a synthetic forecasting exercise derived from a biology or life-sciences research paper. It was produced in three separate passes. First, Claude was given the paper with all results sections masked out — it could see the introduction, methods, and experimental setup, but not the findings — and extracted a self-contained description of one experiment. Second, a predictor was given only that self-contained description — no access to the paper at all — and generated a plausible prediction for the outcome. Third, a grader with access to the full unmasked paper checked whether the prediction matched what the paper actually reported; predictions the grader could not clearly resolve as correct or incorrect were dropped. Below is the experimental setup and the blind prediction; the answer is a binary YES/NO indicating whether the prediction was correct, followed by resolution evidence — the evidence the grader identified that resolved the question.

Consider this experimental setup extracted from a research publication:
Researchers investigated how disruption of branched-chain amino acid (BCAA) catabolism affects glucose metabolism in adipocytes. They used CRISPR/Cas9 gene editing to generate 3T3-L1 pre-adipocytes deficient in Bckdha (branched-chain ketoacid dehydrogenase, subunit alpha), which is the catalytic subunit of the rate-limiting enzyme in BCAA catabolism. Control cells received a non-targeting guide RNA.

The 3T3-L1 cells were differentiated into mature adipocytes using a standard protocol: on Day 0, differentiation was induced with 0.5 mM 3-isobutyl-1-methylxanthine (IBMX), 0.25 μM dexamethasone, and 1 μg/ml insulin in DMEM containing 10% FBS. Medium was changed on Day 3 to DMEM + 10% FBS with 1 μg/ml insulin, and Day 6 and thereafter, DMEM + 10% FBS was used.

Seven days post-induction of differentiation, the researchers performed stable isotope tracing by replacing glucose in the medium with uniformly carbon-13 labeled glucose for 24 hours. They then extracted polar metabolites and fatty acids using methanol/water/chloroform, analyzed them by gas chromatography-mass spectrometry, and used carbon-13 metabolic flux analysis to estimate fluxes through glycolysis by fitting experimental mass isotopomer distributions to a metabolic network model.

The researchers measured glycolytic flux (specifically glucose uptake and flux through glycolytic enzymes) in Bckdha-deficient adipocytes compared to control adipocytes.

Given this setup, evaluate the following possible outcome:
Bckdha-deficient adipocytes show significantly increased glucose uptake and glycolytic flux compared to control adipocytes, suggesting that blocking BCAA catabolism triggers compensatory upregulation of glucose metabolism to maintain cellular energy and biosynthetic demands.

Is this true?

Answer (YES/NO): NO